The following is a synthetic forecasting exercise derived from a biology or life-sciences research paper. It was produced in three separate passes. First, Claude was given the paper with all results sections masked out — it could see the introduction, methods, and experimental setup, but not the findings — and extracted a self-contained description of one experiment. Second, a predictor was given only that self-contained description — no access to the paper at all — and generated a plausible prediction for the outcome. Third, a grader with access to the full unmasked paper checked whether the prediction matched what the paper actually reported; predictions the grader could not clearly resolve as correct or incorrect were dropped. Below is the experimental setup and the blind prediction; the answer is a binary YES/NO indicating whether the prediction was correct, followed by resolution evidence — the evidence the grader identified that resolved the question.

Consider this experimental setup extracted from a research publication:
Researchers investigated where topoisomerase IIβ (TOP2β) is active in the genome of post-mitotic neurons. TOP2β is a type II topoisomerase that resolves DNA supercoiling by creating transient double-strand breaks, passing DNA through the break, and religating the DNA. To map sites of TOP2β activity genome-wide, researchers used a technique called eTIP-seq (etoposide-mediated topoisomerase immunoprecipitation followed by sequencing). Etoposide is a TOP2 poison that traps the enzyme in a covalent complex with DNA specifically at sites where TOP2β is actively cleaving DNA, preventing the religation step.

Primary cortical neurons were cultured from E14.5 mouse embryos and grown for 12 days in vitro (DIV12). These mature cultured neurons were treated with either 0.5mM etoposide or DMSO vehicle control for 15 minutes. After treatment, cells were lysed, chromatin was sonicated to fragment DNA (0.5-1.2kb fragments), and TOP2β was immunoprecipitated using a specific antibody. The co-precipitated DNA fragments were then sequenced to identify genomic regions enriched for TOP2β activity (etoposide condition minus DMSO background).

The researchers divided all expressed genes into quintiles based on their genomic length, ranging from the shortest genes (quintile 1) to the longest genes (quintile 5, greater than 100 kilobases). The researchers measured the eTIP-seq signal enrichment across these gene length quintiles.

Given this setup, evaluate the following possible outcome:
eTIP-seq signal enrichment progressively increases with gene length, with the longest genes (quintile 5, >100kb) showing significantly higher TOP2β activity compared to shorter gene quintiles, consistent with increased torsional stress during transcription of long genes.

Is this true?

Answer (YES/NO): YES